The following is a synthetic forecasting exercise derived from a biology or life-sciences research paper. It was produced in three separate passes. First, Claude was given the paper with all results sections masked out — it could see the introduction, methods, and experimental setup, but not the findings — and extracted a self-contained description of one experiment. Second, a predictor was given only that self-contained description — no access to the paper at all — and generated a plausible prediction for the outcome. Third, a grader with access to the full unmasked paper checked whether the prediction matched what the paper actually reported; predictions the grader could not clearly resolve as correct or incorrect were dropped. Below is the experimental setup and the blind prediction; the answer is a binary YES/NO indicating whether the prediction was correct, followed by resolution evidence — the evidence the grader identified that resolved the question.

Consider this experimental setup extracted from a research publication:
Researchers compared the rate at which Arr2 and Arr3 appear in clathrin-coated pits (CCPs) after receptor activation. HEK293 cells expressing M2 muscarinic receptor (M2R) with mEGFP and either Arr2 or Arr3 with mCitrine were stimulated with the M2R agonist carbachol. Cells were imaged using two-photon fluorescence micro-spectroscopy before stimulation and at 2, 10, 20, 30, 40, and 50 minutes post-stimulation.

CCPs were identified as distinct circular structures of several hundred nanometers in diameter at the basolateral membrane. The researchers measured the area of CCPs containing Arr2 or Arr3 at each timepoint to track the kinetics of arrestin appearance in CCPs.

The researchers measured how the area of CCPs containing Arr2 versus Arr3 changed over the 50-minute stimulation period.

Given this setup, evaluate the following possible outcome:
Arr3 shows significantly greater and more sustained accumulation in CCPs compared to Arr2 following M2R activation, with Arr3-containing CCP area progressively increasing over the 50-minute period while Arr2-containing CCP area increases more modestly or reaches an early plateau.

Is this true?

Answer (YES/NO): NO